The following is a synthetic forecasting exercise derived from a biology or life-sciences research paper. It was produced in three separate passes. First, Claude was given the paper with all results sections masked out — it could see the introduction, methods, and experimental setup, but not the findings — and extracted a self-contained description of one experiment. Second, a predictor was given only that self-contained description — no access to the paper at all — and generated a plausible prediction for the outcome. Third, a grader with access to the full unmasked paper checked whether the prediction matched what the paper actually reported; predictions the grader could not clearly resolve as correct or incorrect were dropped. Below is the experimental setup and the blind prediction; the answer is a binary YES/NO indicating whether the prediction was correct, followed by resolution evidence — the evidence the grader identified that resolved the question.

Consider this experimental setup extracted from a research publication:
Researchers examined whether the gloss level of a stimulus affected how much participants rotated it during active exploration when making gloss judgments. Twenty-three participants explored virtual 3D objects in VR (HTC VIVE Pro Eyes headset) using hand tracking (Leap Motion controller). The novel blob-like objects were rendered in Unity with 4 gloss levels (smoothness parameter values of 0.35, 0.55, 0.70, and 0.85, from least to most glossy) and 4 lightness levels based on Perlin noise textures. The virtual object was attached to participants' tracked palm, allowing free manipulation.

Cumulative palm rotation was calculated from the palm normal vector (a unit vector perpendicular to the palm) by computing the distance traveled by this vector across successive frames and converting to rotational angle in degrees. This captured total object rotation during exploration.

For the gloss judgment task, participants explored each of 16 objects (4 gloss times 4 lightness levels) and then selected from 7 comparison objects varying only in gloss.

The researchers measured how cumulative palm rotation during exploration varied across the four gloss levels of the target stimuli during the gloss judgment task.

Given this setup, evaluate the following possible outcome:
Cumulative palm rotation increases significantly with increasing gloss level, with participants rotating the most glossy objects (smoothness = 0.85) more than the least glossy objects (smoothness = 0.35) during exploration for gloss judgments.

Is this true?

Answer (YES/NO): NO